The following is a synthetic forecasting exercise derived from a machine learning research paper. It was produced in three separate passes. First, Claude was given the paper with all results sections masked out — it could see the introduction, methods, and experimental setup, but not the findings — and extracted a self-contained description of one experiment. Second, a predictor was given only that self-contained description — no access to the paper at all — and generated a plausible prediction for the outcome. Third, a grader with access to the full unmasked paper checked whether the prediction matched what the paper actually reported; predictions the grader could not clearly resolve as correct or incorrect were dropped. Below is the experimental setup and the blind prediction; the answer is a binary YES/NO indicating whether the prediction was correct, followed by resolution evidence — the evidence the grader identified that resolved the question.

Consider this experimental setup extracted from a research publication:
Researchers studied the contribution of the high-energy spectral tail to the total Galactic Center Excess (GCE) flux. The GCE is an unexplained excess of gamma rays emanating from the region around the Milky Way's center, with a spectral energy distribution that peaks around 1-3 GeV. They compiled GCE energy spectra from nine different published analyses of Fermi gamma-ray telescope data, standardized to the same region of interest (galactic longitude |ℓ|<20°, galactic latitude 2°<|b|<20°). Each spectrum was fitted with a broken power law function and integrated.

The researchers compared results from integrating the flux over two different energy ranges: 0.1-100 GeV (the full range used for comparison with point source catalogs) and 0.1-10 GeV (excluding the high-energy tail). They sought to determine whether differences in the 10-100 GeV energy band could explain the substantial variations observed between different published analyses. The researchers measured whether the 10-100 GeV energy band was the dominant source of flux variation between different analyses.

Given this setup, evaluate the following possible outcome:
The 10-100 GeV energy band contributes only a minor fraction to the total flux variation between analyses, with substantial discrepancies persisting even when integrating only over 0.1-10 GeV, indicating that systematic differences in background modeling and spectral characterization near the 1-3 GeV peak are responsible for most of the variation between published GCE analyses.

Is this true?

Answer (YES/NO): YES